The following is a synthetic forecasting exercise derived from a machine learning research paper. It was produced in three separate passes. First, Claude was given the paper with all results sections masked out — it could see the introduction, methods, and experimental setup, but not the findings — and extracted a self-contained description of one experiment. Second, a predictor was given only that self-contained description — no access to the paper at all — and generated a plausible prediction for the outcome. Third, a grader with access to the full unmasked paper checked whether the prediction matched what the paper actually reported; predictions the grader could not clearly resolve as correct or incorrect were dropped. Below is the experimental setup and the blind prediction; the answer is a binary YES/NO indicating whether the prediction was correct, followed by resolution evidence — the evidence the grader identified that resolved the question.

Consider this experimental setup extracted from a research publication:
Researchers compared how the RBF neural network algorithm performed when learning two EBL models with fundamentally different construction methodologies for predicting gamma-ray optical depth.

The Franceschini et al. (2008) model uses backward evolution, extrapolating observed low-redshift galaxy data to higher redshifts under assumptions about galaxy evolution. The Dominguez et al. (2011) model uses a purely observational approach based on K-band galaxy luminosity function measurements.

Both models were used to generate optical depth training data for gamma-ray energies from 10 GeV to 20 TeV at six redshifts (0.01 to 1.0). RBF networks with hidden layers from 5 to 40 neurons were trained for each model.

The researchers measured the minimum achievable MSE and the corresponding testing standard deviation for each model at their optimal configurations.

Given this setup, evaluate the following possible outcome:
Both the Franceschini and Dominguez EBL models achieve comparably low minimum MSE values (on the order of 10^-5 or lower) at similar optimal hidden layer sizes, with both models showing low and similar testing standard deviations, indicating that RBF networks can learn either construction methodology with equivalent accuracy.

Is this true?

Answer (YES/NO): NO